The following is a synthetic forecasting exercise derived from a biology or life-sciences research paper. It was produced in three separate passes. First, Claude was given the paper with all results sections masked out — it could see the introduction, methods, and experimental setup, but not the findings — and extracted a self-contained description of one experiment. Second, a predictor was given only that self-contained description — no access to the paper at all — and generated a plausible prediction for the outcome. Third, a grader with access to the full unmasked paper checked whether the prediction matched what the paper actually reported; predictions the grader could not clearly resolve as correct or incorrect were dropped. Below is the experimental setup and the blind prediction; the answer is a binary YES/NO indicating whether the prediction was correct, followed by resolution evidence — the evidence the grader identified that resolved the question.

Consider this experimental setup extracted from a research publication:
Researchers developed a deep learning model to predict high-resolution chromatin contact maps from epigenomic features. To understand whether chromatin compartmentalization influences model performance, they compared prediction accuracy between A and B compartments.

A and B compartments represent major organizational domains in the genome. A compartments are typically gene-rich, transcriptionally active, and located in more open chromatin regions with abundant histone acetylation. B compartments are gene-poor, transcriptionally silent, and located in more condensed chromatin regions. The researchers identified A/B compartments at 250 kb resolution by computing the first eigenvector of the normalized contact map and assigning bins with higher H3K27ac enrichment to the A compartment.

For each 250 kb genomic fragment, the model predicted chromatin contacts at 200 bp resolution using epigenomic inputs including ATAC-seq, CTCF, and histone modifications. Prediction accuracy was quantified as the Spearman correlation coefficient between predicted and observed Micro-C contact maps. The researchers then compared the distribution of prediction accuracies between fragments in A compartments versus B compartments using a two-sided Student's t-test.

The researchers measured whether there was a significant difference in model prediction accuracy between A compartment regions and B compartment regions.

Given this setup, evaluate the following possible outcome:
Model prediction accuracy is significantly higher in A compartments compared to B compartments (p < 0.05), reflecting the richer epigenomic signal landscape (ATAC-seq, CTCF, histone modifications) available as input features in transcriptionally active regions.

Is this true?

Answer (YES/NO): YES